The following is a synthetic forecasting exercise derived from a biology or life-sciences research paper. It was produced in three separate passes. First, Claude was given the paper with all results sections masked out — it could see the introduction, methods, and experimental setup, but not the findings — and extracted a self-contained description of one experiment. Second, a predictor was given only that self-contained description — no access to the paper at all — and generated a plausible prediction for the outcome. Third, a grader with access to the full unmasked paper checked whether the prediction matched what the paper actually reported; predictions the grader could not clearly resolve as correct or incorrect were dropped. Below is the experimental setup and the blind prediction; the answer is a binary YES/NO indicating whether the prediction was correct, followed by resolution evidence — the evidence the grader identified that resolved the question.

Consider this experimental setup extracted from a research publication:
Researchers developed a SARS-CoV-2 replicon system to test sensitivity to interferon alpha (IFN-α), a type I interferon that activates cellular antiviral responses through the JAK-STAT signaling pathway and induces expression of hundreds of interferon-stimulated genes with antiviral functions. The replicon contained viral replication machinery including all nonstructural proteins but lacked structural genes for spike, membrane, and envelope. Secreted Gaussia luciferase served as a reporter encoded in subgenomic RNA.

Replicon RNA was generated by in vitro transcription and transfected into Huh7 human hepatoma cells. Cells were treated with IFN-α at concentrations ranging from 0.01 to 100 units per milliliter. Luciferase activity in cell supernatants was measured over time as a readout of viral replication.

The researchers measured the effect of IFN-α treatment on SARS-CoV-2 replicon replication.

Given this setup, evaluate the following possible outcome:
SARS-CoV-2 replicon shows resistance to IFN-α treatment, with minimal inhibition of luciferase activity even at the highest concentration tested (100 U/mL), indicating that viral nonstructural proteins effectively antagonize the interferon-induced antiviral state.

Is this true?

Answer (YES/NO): NO